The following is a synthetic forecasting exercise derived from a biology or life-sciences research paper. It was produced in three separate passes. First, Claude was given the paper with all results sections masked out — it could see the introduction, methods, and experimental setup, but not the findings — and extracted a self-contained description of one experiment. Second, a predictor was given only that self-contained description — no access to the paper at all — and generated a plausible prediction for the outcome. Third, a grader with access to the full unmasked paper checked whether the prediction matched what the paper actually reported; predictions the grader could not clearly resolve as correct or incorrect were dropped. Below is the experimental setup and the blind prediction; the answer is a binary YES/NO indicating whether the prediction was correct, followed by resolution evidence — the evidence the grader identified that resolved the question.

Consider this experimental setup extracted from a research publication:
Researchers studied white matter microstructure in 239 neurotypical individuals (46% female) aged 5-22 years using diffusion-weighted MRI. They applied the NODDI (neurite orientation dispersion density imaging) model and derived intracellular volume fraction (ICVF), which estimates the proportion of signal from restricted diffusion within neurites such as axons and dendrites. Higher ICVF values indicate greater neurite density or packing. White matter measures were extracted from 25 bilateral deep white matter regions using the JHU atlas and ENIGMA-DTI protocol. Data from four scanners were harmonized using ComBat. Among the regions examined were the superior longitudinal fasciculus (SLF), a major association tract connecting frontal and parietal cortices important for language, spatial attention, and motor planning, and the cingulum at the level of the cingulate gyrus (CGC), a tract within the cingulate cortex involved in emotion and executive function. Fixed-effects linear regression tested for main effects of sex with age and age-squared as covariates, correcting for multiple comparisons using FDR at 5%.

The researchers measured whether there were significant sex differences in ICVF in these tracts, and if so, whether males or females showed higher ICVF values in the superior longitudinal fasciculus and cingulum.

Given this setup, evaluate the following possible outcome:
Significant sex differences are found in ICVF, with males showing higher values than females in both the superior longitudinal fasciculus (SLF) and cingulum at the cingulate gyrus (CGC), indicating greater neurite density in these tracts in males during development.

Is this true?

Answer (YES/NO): NO